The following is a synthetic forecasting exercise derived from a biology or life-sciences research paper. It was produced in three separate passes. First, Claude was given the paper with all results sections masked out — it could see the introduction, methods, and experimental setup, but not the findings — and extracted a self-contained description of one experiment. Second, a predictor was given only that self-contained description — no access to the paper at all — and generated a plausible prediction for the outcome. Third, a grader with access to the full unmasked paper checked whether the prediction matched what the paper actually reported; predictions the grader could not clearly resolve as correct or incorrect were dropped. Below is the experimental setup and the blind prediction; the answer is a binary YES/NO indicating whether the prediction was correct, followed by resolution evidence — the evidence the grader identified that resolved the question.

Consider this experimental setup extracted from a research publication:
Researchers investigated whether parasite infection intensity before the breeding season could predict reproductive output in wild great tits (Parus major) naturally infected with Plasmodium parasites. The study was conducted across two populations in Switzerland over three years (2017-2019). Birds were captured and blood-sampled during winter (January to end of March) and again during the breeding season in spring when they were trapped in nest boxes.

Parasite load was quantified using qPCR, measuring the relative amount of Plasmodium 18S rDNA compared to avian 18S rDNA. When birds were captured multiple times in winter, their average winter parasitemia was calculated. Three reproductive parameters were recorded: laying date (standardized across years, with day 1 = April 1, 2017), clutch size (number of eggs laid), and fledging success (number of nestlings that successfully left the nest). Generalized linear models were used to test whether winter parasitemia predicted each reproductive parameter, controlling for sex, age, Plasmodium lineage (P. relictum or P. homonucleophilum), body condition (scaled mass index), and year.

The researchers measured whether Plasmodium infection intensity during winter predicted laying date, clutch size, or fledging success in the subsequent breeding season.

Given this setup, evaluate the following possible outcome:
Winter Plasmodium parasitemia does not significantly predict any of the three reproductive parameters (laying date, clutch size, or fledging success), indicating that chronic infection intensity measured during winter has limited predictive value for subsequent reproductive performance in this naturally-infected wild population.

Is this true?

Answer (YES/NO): YES